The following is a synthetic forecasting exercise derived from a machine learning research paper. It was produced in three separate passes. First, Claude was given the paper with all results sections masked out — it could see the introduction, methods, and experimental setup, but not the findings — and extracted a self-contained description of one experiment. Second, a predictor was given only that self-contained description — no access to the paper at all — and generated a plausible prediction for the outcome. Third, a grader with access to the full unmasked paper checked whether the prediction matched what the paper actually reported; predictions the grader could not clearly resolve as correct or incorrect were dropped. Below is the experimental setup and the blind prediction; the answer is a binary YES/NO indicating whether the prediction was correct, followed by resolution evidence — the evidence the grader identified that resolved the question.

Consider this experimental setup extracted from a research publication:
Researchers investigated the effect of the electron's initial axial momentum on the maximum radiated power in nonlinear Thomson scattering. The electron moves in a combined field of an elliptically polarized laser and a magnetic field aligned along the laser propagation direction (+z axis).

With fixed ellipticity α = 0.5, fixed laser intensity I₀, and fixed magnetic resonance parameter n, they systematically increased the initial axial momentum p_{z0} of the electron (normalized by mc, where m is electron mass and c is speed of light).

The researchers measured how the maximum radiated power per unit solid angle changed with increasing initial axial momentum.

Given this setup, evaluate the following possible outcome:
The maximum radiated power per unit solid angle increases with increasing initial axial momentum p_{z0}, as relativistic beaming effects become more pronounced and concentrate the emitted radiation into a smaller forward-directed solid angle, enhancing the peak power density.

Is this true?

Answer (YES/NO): YES